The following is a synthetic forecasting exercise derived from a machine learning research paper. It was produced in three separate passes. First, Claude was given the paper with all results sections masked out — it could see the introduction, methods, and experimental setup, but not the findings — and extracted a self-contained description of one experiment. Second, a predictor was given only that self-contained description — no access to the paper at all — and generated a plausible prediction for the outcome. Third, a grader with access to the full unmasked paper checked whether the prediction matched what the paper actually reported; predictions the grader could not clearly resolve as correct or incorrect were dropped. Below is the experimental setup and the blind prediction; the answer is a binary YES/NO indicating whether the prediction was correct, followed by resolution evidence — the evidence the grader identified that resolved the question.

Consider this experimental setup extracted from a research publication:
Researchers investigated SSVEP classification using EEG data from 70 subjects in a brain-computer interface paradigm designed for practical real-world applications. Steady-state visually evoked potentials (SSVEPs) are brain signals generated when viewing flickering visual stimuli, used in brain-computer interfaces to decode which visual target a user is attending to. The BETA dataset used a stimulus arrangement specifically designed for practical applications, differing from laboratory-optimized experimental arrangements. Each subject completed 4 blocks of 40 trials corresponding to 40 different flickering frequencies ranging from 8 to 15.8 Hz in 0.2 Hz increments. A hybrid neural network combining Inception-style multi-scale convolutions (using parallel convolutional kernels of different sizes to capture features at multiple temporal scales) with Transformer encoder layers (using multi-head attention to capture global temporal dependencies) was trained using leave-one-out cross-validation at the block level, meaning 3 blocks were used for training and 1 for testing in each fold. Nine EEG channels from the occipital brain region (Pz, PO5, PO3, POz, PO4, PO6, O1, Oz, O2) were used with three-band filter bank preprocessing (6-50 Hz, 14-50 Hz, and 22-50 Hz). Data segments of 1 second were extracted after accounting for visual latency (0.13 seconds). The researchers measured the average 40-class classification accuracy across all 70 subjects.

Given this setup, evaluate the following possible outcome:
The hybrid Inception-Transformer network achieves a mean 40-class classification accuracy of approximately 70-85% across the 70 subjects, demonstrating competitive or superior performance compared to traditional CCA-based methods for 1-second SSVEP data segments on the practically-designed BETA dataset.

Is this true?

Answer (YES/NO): NO